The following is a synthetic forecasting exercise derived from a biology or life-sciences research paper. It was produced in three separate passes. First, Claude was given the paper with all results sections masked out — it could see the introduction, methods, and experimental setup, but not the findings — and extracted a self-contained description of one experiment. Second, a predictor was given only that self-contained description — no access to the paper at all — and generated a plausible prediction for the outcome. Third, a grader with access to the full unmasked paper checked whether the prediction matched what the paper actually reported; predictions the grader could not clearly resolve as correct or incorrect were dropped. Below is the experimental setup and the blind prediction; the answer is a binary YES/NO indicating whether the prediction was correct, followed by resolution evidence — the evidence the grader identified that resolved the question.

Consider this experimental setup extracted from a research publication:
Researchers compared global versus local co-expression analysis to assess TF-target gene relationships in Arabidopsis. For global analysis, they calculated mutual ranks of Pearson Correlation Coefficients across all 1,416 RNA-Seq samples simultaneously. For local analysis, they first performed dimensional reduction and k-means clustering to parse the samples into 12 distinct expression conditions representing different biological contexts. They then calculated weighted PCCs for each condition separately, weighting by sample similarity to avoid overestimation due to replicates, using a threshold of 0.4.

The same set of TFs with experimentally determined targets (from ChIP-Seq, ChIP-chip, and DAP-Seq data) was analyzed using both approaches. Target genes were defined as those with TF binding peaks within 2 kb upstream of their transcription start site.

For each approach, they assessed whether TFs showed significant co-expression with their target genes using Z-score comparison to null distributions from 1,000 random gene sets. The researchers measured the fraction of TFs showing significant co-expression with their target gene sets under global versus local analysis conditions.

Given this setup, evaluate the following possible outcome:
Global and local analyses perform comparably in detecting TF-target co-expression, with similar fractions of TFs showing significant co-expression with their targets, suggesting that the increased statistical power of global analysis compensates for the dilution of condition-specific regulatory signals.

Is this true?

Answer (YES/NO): NO